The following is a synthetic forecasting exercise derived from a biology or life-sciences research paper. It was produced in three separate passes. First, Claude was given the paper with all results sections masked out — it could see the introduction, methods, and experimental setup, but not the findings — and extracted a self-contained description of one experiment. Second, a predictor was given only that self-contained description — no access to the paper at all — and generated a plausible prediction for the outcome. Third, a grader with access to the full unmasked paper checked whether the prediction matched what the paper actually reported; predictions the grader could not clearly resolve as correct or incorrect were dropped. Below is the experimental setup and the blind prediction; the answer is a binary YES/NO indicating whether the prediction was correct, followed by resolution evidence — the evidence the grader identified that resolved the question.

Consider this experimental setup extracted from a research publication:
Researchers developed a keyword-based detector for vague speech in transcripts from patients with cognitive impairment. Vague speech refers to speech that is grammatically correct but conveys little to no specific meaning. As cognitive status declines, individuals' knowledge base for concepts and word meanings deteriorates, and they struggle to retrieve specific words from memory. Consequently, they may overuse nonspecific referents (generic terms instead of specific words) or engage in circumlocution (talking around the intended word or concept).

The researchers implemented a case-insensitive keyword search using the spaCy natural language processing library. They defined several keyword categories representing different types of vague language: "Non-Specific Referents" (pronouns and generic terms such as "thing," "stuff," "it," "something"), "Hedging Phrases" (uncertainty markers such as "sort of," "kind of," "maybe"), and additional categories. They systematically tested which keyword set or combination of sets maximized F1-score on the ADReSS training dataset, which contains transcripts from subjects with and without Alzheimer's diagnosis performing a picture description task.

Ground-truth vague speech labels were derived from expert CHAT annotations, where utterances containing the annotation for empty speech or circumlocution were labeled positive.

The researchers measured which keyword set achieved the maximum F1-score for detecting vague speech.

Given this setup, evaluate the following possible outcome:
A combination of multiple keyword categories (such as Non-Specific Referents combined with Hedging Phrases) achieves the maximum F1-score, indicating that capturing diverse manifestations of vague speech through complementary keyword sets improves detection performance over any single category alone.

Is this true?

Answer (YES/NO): NO